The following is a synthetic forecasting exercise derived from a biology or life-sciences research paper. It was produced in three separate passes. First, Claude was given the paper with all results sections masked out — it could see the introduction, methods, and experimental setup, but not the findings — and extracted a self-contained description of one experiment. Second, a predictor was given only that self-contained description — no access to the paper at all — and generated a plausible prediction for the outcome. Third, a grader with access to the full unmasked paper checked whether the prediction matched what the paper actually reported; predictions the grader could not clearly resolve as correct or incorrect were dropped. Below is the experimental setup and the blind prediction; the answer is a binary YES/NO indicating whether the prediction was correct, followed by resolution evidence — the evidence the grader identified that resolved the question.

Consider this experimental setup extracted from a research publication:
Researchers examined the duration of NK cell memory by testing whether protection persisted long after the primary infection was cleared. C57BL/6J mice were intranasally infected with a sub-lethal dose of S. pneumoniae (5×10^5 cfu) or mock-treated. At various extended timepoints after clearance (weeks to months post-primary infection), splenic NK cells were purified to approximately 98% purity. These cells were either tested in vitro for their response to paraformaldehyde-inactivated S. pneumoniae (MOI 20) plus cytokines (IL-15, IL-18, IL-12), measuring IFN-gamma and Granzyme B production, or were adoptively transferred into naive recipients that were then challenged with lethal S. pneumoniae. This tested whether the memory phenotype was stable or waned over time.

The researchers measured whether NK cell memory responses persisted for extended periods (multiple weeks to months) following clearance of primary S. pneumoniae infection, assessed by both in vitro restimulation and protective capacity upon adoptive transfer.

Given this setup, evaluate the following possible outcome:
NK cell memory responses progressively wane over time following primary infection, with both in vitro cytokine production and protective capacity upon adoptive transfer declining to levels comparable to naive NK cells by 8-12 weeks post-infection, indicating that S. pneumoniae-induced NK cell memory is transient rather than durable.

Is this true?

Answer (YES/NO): NO